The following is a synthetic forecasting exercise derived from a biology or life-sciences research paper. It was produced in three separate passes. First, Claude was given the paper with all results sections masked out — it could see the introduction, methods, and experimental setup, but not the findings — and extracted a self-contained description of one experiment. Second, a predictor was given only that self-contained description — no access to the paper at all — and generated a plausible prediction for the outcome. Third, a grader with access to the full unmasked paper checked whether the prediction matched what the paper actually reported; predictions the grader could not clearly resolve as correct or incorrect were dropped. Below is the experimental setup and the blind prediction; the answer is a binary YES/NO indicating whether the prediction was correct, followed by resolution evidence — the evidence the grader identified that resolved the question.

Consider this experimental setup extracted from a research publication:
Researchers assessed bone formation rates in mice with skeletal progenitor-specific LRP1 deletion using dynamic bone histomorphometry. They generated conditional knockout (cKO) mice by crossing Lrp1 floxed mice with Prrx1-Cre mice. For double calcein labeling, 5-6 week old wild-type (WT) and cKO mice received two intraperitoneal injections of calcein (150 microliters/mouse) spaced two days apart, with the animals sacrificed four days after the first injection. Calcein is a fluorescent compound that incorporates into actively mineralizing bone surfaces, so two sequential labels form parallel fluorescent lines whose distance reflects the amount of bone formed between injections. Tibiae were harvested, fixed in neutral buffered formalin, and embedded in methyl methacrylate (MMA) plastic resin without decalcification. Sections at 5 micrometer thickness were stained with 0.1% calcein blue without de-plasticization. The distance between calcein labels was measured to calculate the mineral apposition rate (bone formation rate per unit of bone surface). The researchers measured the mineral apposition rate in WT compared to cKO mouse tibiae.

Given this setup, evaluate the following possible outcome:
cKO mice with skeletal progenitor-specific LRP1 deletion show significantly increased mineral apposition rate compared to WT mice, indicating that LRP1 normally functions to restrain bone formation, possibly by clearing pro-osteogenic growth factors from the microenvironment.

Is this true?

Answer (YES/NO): NO